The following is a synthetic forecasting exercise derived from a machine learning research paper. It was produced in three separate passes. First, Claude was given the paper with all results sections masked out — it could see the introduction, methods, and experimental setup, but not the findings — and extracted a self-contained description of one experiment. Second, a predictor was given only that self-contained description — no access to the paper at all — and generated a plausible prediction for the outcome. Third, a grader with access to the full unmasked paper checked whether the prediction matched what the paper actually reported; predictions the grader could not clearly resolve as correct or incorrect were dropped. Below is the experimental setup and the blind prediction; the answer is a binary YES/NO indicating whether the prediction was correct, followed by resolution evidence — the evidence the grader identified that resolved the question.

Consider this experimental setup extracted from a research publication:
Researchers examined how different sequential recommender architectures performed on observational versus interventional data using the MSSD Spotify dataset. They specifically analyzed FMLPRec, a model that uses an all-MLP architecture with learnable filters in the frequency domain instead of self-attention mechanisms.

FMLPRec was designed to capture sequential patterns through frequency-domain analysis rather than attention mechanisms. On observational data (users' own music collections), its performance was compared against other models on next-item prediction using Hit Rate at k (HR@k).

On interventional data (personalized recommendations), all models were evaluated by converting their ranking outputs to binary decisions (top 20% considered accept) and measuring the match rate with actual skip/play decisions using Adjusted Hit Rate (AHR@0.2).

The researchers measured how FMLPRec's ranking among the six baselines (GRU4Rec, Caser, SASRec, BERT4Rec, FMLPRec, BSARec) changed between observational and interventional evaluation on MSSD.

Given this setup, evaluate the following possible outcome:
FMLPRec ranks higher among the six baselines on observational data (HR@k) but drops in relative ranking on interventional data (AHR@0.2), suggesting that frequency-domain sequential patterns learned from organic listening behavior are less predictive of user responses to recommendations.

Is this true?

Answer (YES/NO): YES